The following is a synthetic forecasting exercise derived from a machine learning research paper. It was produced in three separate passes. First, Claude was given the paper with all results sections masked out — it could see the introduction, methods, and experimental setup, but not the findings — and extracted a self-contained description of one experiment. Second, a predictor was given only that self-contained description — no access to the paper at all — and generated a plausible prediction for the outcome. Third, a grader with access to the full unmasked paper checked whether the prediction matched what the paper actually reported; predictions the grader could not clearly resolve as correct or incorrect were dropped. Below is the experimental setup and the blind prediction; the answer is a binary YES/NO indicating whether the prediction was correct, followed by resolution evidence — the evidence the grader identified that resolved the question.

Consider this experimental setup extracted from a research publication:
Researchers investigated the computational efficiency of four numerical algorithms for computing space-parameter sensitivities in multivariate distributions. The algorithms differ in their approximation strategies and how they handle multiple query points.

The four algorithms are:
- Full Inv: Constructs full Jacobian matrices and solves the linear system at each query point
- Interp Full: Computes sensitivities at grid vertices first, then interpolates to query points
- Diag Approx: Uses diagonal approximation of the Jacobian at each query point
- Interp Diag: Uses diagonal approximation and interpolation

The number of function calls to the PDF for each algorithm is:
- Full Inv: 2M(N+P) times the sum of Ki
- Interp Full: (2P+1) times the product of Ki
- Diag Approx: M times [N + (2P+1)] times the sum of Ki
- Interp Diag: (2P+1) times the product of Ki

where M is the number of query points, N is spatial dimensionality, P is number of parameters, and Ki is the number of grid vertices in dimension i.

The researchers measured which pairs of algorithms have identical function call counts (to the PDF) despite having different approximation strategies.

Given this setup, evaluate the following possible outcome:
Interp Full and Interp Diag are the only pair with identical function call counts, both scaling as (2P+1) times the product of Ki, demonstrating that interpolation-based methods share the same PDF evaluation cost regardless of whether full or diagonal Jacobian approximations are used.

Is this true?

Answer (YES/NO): YES